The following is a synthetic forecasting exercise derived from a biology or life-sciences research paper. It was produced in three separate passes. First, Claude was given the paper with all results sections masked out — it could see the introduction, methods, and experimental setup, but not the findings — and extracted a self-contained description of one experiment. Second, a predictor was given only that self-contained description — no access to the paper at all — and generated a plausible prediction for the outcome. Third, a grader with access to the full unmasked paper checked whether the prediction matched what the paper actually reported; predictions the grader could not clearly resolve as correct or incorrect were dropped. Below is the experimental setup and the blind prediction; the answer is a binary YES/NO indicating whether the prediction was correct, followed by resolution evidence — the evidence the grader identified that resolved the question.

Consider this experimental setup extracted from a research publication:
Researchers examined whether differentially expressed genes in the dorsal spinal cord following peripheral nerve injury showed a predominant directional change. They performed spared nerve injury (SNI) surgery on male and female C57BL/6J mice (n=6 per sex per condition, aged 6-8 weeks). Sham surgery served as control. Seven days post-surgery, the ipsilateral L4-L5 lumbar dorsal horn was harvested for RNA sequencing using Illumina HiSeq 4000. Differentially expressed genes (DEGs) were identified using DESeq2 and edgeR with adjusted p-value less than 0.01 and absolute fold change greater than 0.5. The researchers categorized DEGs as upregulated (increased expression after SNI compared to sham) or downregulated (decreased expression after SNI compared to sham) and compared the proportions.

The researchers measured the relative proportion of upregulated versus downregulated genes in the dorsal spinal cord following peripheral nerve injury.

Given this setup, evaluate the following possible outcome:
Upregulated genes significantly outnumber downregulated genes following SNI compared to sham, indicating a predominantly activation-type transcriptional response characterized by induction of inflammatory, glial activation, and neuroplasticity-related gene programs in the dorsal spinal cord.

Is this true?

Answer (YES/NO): YES